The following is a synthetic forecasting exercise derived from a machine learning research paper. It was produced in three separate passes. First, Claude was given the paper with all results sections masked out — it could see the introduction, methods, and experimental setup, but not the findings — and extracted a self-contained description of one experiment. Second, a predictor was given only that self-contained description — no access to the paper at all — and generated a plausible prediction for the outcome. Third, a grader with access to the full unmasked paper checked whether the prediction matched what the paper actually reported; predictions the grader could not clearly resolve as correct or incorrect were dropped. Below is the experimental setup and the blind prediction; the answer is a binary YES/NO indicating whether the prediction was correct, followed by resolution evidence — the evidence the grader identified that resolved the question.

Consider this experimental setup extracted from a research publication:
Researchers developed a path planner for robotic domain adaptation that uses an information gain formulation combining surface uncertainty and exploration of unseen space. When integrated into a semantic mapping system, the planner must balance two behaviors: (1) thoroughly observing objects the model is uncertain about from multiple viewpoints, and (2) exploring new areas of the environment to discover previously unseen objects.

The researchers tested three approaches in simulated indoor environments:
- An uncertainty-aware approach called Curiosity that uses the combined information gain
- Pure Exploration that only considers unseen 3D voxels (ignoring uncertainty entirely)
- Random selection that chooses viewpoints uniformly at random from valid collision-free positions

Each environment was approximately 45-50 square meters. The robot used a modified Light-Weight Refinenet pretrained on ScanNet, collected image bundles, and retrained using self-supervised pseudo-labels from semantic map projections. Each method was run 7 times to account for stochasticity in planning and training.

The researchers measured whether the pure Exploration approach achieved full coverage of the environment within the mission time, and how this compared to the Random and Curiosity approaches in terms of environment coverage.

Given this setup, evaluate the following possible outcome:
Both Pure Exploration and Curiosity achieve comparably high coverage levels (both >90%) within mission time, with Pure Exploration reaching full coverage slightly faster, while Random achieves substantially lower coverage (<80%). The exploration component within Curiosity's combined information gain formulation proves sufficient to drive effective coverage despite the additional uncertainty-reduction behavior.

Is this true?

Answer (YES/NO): YES